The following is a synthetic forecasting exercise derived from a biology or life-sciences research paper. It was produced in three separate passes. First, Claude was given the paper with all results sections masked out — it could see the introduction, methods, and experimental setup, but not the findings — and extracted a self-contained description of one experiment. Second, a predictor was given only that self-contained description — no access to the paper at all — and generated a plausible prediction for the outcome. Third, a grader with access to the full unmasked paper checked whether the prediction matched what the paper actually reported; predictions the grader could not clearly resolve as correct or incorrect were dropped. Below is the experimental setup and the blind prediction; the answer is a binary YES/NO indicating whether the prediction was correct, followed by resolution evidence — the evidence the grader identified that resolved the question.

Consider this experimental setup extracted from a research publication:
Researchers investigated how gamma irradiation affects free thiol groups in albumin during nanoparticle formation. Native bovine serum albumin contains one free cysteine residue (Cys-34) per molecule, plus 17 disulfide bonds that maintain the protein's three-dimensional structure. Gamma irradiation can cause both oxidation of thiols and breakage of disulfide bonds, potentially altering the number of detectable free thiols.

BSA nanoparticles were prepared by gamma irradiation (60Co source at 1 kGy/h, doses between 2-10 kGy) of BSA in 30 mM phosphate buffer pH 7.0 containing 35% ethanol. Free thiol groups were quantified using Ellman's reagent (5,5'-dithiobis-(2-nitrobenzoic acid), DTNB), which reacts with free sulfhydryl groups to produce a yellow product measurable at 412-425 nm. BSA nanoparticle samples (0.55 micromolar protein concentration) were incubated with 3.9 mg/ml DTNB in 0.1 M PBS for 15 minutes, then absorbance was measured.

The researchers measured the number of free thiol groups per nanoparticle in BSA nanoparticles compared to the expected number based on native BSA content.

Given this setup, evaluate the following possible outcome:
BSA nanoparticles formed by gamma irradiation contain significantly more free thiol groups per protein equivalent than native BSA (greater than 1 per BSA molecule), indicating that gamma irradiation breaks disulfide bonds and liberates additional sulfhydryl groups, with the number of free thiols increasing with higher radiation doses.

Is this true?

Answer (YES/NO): NO